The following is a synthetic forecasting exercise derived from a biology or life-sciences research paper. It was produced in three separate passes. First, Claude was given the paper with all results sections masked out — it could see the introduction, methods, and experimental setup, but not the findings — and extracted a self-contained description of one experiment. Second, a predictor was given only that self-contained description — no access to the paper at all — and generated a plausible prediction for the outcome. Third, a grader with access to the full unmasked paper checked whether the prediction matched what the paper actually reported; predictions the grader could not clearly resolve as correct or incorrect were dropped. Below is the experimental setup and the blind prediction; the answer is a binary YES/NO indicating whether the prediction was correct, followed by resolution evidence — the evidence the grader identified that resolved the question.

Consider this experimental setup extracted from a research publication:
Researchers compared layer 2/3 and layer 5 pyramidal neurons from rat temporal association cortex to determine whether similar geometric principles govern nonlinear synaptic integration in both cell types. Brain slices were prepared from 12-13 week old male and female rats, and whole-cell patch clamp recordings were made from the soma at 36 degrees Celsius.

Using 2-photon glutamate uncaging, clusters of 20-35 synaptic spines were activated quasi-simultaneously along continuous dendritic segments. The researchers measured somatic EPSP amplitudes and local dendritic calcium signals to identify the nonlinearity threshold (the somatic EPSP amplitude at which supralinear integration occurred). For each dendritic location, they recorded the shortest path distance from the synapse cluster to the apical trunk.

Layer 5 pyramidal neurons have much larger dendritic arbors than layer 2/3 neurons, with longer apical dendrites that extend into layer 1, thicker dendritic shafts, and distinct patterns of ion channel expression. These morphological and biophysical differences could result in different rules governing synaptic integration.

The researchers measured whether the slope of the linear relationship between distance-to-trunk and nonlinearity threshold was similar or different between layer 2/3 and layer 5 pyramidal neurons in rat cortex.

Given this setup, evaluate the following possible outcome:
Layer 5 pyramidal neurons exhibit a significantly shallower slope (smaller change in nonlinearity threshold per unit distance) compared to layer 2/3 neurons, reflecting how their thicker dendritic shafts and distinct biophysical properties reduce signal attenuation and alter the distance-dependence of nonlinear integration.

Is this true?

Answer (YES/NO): NO